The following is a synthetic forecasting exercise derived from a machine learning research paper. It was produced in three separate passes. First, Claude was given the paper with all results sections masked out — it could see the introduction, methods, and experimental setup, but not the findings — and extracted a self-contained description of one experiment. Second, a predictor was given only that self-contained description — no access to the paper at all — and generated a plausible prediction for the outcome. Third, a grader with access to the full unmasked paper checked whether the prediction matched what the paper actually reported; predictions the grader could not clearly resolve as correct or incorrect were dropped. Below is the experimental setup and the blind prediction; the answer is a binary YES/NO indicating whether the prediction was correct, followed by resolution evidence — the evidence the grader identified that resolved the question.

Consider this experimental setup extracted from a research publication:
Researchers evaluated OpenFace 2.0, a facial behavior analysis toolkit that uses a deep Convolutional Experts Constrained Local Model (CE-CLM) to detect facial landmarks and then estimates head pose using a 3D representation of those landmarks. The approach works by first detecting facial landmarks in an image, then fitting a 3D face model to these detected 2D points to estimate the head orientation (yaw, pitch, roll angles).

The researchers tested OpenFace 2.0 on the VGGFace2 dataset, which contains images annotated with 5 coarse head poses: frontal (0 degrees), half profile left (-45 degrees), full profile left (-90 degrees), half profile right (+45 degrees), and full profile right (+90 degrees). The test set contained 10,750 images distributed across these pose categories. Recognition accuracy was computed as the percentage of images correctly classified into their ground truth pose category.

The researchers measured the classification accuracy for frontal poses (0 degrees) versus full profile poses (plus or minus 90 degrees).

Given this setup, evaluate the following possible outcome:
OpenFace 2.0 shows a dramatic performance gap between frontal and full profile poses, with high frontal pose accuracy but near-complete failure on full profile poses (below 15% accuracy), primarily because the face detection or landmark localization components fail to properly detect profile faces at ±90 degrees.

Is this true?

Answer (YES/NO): YES